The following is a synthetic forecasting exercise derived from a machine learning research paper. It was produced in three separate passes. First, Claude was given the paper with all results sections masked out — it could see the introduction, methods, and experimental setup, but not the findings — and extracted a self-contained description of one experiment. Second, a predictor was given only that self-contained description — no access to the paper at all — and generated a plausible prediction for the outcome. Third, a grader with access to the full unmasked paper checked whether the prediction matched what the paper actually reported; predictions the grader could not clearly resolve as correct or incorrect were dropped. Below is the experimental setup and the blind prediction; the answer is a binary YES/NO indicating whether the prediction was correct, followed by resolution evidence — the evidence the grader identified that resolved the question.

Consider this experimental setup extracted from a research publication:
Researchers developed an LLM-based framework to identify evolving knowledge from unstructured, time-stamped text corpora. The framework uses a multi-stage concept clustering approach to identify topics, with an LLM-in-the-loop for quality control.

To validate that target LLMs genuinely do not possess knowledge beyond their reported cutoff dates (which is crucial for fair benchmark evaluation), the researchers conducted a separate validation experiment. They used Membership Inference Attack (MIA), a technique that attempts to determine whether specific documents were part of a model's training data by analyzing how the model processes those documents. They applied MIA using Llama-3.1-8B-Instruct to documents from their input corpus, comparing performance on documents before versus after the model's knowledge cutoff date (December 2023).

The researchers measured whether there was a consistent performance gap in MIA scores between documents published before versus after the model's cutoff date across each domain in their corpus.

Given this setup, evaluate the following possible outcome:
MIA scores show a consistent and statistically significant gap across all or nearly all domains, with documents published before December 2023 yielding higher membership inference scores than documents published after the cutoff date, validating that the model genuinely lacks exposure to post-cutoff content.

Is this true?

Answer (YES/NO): YES